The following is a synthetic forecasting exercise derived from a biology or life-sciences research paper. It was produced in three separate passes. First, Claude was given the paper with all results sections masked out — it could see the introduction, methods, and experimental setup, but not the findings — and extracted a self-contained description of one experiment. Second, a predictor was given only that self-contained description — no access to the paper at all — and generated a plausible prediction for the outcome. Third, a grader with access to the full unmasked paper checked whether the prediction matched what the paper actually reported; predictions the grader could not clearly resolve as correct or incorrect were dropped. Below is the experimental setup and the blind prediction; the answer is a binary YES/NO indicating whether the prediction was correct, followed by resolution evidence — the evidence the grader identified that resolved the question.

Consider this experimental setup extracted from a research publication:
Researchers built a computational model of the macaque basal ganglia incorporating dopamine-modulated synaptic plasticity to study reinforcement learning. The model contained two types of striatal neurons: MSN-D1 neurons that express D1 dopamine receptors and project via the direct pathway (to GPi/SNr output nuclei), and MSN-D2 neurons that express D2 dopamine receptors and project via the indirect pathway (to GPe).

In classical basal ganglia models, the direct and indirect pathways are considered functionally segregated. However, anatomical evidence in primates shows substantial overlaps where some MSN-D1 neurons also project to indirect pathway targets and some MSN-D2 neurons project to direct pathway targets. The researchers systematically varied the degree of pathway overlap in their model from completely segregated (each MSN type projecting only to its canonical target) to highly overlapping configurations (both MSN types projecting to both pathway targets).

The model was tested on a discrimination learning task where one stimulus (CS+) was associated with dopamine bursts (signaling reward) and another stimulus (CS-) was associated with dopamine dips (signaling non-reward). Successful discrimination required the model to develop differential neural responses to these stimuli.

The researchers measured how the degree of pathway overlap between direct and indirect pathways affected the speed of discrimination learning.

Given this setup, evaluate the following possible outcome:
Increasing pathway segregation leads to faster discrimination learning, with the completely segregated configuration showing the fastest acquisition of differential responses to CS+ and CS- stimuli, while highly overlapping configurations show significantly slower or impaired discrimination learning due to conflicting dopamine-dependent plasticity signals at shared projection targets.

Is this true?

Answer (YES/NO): NO